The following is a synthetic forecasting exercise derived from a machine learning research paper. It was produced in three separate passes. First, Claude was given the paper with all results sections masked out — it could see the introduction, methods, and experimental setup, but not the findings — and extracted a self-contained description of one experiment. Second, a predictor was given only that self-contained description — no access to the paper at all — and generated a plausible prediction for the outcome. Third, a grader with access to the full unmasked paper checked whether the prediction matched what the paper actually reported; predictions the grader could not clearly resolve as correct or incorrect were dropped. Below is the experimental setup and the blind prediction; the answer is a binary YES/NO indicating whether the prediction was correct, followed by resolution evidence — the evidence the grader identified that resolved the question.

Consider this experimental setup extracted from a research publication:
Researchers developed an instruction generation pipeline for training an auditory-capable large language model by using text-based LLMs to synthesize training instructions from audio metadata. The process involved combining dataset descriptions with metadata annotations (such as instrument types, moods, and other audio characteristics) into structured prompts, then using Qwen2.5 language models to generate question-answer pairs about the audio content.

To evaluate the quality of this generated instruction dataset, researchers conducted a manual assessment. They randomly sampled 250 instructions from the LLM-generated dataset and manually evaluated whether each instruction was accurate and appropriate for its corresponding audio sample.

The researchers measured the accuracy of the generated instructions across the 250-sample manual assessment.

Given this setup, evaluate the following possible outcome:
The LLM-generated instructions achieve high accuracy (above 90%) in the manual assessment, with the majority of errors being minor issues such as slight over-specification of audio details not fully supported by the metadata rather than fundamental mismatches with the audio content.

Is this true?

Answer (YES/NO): NO